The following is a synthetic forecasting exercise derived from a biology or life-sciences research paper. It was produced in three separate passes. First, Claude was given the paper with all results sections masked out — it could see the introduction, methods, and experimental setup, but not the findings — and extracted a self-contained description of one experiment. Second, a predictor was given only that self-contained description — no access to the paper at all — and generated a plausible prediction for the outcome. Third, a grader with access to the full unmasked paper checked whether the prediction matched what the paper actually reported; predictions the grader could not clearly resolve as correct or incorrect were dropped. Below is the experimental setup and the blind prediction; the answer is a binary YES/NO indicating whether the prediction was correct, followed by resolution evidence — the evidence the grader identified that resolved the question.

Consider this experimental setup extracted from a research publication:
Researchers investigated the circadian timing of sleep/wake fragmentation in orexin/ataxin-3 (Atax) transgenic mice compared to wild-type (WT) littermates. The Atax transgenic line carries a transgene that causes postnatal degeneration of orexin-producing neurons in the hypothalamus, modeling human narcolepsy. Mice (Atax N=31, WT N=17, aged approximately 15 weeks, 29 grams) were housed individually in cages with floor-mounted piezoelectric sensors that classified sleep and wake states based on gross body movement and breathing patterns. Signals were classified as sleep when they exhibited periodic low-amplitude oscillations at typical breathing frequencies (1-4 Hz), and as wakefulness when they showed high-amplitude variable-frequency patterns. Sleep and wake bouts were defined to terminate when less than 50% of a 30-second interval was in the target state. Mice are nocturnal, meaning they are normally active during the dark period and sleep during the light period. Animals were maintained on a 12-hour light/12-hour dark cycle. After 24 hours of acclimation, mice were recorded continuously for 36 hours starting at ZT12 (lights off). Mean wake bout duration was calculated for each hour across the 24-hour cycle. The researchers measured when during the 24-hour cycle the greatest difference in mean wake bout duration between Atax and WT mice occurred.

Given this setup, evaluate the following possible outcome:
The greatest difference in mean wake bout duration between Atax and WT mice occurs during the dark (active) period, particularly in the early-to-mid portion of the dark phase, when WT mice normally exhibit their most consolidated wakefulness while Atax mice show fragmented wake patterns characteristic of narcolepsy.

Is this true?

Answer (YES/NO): YES